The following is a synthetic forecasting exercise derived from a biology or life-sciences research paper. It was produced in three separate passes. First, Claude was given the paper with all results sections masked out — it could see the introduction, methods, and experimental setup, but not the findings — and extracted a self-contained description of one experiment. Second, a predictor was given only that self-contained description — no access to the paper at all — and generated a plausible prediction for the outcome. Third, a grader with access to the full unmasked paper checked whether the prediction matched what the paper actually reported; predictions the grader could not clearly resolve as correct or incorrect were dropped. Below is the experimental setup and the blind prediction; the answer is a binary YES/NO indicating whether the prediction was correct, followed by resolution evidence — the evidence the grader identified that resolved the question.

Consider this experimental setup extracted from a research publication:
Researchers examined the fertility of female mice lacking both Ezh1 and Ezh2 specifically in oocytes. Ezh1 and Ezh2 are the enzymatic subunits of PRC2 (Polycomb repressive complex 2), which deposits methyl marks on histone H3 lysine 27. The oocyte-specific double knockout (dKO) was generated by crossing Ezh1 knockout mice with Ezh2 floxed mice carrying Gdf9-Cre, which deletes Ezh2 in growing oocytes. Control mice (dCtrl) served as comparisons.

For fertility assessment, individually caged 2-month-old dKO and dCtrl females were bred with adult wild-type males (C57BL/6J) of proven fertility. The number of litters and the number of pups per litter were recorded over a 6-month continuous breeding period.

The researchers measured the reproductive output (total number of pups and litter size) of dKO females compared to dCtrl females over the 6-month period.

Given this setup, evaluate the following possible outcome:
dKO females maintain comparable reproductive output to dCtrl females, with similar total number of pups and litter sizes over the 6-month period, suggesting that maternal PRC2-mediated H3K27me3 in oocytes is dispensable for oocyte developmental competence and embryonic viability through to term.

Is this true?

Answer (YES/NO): NO